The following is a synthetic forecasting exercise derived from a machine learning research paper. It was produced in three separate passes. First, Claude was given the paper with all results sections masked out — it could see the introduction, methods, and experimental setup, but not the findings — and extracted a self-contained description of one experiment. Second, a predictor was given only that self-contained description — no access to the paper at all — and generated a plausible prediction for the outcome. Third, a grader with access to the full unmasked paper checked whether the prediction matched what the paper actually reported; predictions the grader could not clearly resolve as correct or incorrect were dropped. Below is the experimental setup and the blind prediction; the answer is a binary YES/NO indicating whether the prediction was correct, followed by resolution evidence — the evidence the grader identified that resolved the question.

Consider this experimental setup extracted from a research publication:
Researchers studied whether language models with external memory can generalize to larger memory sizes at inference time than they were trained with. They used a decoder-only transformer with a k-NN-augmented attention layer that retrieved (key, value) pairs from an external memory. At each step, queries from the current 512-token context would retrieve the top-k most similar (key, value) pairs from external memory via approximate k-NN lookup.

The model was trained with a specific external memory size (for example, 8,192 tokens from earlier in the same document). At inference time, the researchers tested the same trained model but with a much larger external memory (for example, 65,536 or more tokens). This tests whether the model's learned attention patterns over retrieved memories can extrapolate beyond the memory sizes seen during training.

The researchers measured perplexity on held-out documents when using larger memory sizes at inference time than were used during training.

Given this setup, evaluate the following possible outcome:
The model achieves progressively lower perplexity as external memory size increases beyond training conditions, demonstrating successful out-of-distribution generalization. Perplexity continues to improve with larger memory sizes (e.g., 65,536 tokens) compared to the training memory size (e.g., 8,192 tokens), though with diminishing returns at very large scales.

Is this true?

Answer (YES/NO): YES